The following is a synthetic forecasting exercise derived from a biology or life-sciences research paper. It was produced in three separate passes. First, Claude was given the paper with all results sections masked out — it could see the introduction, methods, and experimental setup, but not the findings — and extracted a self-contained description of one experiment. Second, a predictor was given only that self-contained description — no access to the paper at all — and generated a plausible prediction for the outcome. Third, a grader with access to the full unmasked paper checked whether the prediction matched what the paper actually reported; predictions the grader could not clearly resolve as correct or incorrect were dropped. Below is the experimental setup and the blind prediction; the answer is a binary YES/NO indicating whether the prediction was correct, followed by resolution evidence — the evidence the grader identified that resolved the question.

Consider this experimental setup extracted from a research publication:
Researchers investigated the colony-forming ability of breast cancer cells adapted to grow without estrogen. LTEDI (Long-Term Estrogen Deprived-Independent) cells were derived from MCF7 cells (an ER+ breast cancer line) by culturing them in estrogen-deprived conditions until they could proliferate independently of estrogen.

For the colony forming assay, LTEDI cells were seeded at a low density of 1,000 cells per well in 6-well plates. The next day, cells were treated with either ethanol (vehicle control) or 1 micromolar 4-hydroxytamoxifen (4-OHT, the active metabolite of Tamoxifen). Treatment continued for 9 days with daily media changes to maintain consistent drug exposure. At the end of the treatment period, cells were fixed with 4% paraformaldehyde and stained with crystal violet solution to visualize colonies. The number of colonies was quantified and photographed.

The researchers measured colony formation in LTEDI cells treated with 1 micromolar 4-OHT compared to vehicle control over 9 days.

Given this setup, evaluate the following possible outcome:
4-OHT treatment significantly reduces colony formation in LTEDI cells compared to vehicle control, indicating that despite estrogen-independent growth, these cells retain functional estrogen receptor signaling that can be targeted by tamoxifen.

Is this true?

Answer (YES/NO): NO